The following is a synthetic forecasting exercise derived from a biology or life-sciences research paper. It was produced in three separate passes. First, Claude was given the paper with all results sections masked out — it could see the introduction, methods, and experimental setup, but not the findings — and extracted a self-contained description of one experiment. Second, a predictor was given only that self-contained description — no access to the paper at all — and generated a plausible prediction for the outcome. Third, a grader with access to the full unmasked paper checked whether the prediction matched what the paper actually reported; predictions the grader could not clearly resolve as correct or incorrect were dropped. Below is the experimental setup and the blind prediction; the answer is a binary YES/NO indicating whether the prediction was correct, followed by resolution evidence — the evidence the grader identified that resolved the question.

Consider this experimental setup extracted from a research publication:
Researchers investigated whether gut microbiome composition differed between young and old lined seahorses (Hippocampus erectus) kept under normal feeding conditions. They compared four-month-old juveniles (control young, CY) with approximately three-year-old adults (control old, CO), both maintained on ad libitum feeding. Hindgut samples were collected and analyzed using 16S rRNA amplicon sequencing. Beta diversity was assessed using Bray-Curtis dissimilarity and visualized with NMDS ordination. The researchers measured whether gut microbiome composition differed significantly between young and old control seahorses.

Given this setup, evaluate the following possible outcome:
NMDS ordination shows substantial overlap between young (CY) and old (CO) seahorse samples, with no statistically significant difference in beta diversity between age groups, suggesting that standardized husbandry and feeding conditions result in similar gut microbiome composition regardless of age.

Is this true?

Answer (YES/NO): YES